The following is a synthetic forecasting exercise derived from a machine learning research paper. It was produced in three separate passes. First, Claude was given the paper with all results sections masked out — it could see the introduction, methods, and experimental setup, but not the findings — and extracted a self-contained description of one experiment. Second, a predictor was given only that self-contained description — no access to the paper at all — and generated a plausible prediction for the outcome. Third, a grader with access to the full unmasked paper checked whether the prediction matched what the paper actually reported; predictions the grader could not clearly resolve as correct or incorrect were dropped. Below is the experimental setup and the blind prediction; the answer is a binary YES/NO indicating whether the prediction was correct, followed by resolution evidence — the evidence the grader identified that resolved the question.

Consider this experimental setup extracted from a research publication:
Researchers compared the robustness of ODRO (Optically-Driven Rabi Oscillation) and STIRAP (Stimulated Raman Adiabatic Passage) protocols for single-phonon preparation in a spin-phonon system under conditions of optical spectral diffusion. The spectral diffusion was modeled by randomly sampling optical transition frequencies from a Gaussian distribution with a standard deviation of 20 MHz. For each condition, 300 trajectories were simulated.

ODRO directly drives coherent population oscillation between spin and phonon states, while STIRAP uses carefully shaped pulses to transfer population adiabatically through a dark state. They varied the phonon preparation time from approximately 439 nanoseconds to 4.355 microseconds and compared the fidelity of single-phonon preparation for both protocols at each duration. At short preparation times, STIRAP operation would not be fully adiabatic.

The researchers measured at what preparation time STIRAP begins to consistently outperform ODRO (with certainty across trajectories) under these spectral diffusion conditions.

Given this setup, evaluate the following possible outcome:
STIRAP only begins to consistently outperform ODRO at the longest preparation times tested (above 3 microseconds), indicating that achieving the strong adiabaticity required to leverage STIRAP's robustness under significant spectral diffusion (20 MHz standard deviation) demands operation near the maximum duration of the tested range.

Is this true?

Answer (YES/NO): NO